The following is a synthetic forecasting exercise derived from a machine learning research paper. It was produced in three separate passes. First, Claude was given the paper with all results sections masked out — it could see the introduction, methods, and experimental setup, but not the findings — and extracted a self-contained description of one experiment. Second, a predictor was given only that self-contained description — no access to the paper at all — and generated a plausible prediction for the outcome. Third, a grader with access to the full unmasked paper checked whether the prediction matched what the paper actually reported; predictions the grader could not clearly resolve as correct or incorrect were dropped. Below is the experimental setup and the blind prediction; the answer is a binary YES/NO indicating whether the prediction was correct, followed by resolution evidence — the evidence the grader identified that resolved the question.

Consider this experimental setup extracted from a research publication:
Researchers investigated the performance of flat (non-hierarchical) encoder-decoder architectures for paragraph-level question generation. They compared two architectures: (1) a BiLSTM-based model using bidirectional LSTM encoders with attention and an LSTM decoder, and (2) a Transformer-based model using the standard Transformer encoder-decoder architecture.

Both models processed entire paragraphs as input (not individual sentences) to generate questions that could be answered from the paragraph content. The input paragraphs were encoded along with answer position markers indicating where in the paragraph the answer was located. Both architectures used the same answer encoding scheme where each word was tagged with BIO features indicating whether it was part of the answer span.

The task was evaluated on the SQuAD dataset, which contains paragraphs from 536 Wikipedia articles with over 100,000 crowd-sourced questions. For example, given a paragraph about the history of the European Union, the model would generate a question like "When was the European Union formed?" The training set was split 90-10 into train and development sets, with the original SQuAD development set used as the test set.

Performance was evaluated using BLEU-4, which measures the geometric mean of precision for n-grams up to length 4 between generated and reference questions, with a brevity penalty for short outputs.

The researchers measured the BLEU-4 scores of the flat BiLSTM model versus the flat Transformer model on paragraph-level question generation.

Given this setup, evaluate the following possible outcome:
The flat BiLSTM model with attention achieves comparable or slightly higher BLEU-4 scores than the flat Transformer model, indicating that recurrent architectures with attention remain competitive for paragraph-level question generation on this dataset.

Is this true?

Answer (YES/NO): NO